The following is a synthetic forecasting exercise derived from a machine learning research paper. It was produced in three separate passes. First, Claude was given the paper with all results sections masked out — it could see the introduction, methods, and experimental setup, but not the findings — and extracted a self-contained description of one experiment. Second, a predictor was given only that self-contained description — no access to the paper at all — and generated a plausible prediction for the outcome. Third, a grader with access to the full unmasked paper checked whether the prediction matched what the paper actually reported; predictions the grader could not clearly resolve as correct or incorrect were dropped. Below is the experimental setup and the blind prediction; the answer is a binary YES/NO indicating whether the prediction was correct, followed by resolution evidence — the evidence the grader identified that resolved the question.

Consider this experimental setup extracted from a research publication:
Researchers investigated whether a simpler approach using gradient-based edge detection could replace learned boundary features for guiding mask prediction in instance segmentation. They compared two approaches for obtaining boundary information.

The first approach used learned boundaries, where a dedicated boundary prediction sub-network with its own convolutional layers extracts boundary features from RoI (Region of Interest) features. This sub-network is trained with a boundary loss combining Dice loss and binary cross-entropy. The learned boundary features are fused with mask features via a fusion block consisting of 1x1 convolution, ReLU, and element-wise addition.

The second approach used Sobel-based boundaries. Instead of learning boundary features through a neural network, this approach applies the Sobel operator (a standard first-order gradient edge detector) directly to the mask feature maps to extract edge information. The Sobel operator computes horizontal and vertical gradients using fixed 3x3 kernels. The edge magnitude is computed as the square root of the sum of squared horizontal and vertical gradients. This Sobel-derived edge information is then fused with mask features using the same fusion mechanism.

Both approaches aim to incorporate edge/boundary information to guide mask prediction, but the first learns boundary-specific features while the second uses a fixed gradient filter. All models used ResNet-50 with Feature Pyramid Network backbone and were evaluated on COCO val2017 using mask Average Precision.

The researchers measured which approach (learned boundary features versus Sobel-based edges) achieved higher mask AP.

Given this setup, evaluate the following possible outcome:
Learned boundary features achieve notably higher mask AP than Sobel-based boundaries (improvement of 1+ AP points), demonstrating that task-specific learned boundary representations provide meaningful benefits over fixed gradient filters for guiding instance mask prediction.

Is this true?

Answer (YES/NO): NO